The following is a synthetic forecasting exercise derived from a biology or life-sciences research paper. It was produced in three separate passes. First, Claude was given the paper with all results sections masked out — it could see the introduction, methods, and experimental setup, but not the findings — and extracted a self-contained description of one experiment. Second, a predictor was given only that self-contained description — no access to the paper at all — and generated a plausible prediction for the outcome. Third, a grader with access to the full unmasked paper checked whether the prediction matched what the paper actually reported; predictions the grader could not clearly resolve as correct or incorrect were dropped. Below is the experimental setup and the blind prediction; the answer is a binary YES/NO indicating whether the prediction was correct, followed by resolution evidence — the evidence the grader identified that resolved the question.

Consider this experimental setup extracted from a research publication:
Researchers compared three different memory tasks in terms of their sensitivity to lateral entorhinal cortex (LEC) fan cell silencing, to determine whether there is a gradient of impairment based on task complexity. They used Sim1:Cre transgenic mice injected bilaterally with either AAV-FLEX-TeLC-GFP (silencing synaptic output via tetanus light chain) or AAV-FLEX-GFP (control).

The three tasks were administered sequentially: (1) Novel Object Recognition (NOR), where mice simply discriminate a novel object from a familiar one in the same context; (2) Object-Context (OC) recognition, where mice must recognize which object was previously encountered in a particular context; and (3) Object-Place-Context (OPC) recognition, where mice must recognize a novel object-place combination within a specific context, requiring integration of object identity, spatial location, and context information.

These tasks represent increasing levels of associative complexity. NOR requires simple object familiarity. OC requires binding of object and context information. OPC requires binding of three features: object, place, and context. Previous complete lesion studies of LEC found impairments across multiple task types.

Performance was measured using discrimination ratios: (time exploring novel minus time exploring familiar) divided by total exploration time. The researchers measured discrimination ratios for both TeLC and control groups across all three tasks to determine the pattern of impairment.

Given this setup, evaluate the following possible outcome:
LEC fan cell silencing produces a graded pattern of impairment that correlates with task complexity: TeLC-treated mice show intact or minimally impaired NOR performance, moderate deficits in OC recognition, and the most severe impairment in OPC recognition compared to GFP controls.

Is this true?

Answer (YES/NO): NO